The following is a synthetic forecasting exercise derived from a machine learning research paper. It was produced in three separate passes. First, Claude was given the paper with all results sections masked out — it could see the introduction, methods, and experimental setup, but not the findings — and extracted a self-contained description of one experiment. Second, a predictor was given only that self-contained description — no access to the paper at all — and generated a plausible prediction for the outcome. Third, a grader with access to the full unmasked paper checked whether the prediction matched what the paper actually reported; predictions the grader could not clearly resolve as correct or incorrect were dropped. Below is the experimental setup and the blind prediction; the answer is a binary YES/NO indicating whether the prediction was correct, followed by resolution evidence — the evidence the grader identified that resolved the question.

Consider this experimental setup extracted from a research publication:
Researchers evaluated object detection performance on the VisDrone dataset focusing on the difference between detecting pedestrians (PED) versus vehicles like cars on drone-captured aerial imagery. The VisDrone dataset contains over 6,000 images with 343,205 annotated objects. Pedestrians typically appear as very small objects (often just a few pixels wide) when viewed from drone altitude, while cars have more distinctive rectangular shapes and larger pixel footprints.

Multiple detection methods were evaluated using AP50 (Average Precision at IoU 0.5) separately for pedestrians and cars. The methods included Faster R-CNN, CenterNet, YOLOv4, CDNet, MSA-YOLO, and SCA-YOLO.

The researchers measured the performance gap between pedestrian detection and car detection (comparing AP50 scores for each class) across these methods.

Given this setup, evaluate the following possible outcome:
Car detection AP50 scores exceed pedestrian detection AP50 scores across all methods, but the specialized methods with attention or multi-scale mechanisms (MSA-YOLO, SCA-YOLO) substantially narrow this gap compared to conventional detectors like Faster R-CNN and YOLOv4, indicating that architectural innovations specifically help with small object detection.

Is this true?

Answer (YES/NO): NO